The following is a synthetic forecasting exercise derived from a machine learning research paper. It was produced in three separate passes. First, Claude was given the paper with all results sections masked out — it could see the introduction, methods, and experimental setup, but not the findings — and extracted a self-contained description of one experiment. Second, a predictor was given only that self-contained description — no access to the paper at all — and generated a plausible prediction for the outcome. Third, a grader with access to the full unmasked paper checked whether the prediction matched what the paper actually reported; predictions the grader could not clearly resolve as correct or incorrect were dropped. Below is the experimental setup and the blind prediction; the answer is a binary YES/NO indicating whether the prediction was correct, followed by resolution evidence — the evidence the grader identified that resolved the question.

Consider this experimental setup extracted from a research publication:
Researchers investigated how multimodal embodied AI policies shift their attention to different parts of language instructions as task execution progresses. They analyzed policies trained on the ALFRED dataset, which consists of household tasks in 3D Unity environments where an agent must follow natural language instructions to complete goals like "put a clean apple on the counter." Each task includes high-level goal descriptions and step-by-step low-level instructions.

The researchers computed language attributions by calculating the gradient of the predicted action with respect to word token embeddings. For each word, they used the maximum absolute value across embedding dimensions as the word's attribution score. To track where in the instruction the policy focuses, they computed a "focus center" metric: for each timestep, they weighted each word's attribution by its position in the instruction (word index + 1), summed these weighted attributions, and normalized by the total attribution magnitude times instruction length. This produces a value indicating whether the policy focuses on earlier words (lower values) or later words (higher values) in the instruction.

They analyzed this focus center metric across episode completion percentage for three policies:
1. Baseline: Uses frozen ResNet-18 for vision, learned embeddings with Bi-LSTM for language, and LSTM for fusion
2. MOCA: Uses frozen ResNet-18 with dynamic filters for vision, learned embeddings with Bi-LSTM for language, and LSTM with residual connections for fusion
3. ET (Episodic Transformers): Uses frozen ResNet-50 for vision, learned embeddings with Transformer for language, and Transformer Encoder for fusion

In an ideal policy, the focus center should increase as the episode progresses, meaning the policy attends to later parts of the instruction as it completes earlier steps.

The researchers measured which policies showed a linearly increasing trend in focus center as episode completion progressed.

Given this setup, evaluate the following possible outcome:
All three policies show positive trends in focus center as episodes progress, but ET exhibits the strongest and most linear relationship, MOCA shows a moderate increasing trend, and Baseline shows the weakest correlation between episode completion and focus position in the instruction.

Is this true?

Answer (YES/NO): NO